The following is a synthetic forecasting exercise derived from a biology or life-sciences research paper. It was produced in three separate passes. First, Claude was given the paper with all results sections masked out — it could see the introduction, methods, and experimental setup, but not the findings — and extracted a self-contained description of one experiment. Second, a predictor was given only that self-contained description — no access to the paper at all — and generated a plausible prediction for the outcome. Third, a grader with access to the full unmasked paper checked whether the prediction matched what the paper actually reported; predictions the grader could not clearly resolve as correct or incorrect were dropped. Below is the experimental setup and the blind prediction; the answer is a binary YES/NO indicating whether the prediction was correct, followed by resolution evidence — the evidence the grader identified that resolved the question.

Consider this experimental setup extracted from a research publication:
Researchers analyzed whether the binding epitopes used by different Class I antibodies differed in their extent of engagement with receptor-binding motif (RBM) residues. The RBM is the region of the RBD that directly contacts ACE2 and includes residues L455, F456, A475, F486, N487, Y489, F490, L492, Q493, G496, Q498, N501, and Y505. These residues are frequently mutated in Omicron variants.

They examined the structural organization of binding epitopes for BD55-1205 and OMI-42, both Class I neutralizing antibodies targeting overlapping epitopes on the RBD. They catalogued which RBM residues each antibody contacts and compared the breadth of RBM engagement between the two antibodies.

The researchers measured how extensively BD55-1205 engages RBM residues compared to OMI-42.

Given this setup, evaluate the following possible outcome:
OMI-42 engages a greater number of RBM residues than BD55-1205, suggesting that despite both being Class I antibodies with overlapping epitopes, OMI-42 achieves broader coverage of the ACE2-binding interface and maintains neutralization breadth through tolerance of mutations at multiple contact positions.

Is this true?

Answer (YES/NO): NO